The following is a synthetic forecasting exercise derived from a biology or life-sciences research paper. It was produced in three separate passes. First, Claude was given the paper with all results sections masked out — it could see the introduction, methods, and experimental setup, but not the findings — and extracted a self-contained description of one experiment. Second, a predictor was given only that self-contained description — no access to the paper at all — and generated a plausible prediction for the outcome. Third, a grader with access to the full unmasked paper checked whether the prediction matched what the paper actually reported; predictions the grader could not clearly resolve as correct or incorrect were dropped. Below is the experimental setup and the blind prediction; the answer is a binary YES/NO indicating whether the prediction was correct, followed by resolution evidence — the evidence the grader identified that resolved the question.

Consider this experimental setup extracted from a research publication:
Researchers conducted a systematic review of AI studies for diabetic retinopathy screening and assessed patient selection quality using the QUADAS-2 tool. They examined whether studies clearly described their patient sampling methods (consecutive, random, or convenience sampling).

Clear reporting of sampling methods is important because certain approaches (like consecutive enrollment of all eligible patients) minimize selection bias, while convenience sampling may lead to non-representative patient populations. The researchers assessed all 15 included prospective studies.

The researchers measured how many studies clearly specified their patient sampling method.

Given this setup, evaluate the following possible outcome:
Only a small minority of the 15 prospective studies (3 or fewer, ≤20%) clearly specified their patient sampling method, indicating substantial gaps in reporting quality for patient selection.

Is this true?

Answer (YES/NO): YES